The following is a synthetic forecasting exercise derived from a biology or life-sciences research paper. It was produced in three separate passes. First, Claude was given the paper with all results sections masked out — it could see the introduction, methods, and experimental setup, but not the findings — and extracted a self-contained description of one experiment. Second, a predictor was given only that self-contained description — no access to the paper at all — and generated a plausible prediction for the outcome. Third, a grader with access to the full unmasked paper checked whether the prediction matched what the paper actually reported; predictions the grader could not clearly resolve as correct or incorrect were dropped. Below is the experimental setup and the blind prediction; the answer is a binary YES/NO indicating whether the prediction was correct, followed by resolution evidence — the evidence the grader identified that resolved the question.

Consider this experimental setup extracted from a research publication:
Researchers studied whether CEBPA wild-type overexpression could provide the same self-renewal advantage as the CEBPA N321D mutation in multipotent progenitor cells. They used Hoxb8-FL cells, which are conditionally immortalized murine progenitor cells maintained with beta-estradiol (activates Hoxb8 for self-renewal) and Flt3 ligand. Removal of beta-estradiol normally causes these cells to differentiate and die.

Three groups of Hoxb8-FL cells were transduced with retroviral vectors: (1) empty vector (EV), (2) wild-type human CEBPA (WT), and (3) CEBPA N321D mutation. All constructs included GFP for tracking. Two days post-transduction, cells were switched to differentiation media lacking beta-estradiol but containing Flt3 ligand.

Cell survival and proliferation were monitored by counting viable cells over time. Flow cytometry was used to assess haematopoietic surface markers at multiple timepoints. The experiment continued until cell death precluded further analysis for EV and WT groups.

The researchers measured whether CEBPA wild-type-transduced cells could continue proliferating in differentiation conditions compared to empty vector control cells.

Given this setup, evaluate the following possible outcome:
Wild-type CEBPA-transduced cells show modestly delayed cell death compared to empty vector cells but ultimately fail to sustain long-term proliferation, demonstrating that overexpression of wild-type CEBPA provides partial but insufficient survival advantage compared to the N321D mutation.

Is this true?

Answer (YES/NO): NO